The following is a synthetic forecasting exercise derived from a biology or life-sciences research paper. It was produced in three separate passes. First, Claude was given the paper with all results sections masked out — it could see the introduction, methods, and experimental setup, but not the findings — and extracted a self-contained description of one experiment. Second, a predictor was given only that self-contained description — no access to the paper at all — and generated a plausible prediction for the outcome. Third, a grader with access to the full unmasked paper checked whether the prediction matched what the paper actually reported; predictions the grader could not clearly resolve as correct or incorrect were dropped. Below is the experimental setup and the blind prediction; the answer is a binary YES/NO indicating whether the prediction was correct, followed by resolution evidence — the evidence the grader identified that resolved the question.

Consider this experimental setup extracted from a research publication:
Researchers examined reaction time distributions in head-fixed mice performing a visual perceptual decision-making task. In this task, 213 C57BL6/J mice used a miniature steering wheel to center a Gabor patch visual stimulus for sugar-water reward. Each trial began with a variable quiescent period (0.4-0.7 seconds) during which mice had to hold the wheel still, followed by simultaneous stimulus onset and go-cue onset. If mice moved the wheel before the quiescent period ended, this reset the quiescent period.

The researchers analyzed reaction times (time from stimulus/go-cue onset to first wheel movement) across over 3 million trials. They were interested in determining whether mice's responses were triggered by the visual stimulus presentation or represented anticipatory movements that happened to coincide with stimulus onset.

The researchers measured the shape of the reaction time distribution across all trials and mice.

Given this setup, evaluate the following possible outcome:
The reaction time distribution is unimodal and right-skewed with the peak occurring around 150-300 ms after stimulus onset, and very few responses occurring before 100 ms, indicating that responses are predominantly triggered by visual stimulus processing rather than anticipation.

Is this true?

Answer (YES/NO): NO